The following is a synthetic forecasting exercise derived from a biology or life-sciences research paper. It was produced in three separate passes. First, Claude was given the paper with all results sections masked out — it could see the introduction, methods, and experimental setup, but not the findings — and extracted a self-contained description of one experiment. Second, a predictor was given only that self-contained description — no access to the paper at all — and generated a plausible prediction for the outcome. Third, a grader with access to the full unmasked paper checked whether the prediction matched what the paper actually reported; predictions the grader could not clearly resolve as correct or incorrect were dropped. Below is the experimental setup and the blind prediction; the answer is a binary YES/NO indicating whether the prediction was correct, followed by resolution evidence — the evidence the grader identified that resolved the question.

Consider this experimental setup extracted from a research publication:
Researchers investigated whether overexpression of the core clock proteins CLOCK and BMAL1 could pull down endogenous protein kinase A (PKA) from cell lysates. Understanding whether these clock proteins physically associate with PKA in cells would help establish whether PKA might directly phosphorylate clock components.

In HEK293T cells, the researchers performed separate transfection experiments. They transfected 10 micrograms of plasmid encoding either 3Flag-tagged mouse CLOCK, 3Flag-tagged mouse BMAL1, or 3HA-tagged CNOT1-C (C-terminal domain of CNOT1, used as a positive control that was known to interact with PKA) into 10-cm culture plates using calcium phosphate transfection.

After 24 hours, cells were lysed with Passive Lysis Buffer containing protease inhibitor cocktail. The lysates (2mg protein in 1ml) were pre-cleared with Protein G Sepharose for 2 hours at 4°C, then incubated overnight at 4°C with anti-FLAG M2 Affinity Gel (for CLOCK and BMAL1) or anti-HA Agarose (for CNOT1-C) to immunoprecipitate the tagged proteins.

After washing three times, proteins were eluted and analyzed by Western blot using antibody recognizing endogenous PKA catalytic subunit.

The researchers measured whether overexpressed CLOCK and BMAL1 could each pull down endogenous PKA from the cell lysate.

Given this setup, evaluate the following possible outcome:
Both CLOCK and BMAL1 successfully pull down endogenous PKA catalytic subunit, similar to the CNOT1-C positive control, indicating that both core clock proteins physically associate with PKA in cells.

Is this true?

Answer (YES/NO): YES